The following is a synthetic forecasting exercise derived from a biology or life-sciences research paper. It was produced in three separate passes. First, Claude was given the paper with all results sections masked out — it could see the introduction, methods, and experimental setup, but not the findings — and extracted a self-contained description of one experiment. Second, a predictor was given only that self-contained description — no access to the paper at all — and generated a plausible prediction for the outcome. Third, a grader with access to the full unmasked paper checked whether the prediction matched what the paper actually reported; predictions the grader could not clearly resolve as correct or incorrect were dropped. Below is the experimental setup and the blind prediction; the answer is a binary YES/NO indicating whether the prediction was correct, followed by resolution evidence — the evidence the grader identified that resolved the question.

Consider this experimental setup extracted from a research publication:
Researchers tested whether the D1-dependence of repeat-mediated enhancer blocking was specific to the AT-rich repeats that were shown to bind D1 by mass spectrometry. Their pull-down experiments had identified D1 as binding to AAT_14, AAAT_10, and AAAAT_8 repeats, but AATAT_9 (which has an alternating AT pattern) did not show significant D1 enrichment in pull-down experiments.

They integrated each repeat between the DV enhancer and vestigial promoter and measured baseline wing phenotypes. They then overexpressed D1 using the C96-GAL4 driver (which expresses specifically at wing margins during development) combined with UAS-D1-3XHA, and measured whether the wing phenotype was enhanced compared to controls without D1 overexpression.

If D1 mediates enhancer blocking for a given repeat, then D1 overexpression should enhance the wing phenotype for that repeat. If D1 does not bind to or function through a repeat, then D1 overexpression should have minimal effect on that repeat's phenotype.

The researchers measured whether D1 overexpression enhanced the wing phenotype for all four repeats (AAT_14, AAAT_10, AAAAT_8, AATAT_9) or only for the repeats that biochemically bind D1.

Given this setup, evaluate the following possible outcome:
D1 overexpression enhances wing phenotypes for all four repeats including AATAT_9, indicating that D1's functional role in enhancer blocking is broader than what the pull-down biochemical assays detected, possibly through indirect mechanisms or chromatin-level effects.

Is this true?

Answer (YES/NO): NO